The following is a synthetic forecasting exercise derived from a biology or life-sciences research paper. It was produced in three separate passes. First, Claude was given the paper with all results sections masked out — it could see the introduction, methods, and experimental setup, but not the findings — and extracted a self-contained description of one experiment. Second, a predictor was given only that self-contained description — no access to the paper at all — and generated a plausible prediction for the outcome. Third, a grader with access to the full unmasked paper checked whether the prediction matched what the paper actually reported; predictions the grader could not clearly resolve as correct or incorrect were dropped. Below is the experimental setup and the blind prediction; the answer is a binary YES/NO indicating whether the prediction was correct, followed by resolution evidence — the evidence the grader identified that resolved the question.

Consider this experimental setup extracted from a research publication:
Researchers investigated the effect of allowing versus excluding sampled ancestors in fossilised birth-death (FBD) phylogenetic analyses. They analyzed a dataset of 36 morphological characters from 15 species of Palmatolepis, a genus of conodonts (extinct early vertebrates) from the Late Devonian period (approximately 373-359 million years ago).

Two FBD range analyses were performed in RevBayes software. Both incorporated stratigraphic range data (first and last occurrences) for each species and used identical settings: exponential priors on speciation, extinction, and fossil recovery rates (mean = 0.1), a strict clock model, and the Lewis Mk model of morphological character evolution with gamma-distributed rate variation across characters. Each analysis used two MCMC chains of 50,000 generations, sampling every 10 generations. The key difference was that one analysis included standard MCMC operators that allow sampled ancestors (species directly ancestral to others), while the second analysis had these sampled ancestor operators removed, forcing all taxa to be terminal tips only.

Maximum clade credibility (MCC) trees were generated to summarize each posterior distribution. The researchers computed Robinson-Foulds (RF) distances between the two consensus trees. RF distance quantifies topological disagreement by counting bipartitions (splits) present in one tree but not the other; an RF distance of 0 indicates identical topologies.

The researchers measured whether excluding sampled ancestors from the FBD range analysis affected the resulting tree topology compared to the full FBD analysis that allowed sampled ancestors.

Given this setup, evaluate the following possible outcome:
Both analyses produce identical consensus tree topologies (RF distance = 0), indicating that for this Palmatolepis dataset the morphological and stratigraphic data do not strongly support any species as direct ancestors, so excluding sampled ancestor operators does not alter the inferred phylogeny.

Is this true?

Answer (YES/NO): NO